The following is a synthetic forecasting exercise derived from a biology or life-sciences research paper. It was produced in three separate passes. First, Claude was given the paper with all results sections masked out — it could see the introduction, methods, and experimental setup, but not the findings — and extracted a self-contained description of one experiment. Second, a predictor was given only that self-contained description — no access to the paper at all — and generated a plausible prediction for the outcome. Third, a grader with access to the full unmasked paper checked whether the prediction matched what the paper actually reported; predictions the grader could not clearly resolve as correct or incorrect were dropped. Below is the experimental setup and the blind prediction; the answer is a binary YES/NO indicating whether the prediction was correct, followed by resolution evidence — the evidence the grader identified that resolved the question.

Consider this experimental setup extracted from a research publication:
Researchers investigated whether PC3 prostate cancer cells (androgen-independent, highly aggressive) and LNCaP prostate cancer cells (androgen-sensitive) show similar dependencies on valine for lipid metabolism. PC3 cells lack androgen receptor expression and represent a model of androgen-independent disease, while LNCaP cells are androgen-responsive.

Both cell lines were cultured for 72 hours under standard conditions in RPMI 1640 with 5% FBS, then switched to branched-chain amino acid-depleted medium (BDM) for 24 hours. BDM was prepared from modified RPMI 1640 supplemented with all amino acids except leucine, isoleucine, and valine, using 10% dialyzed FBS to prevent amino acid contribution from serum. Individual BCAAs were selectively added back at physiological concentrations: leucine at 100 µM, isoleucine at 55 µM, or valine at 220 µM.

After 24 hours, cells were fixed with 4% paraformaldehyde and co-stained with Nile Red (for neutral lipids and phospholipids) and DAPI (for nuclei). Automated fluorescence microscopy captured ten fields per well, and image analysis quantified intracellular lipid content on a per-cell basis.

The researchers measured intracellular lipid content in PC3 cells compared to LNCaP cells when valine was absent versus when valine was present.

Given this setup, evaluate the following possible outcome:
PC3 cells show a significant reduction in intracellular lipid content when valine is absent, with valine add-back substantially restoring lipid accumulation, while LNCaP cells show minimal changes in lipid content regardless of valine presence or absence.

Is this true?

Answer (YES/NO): NO